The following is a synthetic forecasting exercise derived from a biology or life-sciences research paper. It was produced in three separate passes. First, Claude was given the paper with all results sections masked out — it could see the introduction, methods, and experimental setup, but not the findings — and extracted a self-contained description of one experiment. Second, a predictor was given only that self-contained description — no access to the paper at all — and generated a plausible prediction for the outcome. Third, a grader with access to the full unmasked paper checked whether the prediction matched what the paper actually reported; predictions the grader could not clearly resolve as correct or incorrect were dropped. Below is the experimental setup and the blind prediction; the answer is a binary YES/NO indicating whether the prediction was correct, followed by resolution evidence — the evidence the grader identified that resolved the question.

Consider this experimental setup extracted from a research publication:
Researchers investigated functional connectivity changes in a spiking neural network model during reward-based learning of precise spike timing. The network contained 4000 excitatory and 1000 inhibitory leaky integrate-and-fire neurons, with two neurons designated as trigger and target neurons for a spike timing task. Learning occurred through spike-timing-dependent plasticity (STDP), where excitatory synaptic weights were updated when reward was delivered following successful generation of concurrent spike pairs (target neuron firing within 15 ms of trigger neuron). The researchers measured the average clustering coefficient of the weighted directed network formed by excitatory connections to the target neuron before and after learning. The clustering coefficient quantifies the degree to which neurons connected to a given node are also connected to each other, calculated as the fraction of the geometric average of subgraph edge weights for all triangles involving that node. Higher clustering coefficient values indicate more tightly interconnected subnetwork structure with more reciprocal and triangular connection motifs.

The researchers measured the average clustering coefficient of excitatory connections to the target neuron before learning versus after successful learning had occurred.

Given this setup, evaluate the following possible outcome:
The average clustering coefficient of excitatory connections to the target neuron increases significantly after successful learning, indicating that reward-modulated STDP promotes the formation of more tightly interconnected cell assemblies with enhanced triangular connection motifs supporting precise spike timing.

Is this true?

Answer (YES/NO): YES